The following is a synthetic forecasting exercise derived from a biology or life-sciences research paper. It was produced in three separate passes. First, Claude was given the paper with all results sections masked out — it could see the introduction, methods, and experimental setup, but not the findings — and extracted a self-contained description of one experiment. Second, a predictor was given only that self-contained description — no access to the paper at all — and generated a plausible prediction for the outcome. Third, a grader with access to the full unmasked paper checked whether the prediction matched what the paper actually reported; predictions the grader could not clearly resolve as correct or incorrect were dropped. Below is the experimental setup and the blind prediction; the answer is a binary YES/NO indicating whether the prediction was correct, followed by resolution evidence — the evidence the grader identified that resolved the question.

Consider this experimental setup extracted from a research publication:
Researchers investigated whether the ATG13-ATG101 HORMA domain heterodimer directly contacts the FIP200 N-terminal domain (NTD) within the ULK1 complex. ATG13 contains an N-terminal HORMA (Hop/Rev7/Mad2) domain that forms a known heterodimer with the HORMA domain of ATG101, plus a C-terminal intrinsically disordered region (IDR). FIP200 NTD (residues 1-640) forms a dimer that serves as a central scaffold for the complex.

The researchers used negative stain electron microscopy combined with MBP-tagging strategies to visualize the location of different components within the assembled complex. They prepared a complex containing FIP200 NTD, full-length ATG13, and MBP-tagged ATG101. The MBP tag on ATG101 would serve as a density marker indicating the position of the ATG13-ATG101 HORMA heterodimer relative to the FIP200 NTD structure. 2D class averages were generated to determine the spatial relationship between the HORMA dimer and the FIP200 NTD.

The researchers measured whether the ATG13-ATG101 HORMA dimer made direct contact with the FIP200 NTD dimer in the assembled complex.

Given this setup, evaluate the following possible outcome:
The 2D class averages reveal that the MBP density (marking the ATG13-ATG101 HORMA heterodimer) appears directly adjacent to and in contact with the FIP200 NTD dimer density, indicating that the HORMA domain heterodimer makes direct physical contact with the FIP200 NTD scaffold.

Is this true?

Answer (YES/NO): NO